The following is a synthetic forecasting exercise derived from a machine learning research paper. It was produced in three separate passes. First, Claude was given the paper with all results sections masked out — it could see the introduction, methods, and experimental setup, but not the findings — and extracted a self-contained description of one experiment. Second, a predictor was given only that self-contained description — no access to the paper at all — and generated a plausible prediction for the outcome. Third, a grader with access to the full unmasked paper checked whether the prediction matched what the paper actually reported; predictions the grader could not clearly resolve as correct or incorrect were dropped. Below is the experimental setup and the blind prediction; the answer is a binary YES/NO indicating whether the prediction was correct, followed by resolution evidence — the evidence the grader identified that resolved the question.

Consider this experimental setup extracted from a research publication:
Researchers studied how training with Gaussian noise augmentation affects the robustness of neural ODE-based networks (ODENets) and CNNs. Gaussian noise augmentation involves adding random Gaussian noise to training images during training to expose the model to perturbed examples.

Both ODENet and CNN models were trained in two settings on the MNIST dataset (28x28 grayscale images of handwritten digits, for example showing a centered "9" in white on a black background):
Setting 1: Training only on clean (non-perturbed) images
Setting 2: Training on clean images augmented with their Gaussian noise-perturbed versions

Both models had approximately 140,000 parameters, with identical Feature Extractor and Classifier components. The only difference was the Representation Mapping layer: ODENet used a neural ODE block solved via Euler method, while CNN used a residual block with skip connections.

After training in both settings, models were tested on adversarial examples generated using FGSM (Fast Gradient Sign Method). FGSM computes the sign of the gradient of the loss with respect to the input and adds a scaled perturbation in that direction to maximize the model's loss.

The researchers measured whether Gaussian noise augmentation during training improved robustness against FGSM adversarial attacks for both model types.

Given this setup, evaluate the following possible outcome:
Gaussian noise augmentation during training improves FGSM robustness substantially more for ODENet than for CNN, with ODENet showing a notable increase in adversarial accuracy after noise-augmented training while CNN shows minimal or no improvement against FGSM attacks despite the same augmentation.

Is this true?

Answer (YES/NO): NO